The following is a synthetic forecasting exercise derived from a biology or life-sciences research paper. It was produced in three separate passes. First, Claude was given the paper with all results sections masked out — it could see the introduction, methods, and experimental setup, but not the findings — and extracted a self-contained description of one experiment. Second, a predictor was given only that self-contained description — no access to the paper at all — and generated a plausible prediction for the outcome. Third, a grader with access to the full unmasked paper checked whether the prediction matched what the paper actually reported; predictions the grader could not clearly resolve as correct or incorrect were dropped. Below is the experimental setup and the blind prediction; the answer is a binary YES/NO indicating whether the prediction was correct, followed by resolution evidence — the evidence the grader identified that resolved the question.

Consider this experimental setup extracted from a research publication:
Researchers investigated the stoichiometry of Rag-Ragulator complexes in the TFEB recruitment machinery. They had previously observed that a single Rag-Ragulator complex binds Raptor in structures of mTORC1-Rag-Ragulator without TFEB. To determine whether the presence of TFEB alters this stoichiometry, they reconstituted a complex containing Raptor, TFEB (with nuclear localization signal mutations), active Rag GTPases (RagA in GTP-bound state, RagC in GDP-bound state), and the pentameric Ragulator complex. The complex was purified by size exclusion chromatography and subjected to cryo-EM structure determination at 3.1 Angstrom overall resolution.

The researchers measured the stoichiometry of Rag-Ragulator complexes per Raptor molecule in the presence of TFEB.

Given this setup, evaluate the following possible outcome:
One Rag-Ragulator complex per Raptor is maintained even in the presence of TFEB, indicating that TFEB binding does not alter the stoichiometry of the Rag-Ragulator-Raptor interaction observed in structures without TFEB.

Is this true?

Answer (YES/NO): NO